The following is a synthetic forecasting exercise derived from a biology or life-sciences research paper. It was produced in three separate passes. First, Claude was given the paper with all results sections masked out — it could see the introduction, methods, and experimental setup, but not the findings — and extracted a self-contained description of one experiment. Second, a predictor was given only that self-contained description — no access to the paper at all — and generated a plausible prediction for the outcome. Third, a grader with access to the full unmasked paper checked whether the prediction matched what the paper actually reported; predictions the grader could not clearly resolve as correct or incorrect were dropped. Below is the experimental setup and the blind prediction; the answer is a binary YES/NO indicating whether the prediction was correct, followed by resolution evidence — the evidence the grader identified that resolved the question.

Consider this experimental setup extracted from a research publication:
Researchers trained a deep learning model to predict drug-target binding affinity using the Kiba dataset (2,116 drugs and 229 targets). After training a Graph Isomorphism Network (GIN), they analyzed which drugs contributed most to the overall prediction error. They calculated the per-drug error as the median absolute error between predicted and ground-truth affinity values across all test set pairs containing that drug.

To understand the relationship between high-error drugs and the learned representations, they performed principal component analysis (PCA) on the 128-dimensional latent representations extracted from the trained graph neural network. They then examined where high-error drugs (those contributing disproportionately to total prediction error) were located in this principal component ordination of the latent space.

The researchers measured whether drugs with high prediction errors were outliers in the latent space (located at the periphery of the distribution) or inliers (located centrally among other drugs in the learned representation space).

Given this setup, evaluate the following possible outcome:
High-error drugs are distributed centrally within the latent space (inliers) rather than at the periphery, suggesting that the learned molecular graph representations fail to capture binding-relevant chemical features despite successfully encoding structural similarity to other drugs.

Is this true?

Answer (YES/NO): YES